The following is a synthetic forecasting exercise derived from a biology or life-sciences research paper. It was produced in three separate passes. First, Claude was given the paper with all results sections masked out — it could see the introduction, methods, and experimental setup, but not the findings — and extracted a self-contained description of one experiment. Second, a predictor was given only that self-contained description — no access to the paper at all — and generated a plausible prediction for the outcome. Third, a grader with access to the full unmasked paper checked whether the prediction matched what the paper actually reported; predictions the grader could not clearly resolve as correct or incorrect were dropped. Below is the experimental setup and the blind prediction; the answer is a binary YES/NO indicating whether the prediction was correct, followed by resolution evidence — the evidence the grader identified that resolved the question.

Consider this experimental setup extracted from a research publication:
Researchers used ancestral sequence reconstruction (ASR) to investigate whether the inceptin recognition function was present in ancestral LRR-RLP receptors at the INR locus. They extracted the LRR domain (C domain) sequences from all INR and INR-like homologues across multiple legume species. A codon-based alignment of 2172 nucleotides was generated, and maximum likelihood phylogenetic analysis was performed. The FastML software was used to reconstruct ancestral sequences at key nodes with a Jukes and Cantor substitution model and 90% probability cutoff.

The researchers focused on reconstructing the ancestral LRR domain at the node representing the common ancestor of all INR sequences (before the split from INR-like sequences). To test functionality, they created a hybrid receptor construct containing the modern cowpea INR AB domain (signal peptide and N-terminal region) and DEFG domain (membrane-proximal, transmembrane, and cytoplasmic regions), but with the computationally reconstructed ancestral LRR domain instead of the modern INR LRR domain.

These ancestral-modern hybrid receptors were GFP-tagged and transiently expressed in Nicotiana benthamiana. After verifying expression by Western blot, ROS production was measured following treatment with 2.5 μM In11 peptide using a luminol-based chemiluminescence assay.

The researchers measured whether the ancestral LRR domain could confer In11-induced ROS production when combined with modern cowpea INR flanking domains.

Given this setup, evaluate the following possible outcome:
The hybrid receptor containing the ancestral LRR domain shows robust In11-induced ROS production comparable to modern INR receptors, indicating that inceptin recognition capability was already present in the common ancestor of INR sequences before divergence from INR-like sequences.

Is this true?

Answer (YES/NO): NO